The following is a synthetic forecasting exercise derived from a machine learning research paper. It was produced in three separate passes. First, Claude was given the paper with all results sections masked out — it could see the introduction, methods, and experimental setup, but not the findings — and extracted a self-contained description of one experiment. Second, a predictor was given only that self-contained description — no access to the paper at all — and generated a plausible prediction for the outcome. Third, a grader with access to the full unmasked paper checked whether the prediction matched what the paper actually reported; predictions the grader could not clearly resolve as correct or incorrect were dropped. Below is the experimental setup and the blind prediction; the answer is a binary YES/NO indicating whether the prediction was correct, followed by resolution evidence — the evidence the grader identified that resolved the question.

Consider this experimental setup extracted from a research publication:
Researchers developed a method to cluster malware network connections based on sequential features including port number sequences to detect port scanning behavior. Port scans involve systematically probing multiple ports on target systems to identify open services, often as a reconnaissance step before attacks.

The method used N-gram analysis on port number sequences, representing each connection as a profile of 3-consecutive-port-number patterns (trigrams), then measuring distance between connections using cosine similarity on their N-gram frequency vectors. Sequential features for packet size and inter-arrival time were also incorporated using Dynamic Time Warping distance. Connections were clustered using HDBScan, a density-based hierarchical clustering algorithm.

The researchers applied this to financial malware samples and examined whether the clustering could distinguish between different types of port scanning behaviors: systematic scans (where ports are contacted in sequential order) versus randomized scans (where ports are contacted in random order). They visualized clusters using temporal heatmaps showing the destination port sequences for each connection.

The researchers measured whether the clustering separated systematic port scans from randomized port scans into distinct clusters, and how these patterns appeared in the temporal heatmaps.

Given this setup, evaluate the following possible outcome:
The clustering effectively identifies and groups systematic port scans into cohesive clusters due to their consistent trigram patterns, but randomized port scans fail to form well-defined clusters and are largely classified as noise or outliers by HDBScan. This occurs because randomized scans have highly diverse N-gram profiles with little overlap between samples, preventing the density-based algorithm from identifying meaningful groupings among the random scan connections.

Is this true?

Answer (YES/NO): NO